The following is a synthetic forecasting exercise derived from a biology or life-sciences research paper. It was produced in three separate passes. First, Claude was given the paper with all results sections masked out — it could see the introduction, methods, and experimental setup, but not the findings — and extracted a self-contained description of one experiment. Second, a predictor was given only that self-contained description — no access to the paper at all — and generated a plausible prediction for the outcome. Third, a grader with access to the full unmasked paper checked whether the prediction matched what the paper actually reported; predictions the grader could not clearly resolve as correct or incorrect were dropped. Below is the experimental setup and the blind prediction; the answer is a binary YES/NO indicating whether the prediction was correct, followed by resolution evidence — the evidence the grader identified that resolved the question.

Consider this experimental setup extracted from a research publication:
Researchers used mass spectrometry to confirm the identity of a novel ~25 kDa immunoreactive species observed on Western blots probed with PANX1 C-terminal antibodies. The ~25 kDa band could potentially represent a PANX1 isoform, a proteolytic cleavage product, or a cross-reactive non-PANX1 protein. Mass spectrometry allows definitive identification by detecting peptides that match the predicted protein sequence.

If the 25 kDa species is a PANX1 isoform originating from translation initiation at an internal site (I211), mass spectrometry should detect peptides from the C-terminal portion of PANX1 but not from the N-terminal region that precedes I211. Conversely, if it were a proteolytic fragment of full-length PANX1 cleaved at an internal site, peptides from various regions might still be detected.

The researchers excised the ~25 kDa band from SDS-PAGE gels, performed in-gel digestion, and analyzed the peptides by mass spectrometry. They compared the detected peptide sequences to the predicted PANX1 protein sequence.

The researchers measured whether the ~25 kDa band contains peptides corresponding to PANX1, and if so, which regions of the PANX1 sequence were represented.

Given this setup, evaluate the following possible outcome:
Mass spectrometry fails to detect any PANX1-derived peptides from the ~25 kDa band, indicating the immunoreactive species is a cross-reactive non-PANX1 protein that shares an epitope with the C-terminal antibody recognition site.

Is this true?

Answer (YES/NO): NO